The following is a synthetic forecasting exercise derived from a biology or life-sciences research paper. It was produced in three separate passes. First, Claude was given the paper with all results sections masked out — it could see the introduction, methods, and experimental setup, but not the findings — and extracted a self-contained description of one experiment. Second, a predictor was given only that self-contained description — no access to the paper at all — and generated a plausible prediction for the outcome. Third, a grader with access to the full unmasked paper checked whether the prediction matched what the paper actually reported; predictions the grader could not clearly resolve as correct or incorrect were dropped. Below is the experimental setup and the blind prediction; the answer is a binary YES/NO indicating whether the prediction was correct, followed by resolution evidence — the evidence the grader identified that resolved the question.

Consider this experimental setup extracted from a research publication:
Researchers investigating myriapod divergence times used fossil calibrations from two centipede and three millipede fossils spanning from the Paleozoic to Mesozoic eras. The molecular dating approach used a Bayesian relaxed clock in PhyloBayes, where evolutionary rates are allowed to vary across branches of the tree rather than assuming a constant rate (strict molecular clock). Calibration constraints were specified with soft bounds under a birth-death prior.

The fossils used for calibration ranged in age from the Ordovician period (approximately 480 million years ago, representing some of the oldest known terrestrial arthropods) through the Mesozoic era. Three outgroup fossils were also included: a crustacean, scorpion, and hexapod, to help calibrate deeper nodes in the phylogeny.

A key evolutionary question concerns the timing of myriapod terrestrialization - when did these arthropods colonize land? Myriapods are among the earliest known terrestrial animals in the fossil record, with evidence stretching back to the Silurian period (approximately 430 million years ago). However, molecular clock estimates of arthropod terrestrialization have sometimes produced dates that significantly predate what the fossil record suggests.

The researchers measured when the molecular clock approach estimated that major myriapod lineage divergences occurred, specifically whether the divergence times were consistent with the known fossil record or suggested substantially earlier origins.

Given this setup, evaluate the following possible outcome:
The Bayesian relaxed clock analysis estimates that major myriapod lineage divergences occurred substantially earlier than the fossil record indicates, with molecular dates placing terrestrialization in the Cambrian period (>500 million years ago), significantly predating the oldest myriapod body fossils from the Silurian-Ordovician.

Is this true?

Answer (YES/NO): YES